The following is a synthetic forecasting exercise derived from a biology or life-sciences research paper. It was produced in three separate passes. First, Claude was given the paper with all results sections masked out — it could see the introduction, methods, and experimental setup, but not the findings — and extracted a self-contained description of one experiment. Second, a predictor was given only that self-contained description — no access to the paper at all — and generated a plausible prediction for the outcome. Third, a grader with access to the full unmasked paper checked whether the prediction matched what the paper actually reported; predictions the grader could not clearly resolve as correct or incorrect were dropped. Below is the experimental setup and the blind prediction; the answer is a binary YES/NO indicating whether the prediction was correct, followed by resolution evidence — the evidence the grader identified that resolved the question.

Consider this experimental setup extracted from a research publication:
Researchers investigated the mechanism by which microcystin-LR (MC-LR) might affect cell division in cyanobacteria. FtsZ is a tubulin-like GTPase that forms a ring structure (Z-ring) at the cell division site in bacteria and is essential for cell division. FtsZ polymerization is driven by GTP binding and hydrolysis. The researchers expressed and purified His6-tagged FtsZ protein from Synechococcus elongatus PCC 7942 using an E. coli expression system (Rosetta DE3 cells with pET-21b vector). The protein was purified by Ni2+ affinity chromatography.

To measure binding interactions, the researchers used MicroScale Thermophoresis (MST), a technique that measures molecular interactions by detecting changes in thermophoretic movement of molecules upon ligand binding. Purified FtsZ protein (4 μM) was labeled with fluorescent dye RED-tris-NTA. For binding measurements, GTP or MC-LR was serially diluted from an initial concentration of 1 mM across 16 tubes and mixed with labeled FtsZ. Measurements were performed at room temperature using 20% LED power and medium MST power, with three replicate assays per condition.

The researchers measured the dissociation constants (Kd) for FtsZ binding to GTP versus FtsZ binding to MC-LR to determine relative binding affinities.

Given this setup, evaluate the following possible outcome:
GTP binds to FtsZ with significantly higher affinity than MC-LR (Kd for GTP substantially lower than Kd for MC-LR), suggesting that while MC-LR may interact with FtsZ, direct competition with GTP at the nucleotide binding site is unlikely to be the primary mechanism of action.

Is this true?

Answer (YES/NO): NO